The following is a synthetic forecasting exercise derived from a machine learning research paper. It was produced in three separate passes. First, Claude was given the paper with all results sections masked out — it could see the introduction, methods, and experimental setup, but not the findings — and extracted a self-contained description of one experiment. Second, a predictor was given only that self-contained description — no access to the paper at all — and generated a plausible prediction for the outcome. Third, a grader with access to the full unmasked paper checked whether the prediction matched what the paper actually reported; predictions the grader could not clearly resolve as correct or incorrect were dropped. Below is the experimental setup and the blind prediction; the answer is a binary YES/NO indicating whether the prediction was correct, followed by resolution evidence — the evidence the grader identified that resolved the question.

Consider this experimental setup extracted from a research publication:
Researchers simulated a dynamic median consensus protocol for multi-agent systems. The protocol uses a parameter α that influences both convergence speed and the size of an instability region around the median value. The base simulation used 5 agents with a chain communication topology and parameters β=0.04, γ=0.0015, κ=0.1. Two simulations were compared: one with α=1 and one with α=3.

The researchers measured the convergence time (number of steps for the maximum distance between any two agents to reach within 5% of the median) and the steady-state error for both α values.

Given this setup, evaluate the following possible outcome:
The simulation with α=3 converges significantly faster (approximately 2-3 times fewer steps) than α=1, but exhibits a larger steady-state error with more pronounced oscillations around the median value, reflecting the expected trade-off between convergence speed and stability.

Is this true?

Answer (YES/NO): NO